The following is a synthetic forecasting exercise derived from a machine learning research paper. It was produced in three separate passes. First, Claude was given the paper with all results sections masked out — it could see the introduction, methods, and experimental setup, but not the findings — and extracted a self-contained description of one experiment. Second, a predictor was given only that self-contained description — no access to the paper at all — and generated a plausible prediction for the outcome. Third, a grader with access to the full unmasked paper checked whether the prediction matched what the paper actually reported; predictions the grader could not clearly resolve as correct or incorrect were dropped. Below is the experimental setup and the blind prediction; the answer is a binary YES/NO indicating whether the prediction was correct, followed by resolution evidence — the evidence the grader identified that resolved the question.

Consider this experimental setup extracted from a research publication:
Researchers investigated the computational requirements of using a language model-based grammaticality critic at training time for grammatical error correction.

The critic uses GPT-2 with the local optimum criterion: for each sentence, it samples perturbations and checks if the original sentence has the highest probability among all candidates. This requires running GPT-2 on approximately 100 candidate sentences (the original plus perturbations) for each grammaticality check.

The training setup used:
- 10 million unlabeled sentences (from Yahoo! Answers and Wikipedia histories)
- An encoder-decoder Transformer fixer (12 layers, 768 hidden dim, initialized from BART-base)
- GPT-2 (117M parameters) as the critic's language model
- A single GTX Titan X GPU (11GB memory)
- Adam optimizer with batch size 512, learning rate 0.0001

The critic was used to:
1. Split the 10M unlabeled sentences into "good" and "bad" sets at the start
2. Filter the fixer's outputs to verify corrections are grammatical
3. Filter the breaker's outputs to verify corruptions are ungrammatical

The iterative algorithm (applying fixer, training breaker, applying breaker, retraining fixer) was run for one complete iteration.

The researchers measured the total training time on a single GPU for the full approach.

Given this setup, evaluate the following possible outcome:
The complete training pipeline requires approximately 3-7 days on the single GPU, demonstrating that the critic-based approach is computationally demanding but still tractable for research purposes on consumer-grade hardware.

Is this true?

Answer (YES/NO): NO